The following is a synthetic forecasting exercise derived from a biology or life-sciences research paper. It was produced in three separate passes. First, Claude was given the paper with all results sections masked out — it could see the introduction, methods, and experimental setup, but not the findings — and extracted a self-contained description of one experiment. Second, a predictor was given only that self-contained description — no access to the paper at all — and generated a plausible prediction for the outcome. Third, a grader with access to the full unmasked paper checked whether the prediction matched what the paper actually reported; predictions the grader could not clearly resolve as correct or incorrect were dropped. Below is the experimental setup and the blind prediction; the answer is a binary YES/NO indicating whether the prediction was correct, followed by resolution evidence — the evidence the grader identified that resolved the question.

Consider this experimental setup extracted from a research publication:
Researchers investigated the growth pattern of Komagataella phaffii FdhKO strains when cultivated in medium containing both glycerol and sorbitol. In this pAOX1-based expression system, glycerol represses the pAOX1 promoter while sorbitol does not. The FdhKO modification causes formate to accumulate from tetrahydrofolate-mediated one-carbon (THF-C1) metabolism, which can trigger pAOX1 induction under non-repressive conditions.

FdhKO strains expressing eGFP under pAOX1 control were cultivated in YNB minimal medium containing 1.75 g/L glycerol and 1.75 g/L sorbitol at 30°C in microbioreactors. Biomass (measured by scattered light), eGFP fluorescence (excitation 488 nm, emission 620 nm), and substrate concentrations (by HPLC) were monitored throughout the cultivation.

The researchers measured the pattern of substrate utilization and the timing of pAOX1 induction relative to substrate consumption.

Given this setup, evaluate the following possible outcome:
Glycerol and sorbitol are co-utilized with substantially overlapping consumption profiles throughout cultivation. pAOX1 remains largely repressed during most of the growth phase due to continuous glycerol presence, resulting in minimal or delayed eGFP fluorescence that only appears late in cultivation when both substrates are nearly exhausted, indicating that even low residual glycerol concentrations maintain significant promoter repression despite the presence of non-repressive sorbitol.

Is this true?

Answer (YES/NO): NO